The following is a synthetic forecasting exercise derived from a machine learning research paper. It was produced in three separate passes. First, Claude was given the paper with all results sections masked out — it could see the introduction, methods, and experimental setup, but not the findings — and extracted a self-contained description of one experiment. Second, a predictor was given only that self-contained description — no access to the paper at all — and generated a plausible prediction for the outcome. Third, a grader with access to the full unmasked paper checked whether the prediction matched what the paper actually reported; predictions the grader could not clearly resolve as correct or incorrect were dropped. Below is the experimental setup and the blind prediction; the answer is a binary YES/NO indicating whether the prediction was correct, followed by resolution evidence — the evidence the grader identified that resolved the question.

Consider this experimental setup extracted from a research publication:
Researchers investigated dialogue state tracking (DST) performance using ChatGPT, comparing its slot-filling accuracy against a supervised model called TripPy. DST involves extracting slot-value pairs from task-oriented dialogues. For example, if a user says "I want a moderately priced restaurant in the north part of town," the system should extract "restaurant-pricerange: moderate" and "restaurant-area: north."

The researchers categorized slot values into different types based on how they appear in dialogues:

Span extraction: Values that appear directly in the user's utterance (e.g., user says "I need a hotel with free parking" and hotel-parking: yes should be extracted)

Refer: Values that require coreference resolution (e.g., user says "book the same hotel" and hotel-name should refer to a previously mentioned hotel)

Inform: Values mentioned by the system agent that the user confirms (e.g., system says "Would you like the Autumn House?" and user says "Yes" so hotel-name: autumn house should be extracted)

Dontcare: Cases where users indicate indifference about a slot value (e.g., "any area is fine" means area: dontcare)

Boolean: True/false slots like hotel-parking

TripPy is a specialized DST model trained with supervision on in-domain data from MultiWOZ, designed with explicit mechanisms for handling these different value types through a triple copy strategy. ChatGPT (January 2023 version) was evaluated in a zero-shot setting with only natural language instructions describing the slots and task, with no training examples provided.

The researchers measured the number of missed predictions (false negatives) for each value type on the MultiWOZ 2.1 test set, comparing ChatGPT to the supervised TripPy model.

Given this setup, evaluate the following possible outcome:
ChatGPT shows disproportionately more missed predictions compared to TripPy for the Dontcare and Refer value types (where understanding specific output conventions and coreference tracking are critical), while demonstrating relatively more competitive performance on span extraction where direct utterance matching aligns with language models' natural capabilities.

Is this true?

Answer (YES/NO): NO